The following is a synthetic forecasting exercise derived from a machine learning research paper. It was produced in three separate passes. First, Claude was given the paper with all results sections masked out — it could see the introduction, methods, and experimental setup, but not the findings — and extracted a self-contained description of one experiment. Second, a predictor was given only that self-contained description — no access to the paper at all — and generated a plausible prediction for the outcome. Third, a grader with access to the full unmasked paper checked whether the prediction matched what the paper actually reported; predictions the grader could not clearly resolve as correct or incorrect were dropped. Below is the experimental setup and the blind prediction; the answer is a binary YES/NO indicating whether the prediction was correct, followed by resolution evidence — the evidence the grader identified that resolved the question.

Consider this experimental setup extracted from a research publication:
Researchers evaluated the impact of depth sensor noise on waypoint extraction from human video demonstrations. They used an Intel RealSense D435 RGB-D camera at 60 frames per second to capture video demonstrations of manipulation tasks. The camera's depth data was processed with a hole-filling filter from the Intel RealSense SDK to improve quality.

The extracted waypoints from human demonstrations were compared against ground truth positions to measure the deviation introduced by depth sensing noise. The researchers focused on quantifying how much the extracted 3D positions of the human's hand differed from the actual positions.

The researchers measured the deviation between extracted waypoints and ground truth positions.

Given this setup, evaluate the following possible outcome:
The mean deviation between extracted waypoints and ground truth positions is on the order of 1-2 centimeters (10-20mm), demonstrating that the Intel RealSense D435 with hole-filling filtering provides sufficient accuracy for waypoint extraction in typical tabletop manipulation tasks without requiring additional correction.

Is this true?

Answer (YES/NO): NO